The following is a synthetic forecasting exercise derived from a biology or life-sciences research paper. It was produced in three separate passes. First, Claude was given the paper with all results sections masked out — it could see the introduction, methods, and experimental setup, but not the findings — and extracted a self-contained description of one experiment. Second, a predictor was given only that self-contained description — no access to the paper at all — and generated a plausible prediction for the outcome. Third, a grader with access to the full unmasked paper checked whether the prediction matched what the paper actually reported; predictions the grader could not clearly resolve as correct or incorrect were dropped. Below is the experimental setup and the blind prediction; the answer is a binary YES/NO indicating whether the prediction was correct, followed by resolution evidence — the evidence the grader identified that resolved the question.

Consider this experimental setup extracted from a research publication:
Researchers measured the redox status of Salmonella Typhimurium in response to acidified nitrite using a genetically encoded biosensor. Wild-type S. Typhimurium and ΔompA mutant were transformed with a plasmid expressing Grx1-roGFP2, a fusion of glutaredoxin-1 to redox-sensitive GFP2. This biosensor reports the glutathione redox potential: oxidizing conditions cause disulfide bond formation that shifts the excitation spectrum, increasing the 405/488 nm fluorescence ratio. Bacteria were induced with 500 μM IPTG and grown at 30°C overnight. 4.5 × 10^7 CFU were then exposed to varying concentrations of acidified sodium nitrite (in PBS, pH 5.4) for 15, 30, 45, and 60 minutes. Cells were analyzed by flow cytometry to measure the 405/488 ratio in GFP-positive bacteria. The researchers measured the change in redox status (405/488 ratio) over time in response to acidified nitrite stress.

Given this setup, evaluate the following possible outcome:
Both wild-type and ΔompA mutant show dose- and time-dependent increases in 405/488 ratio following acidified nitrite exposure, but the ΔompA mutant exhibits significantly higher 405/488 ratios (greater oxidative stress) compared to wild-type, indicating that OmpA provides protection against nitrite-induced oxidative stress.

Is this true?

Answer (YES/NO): YES